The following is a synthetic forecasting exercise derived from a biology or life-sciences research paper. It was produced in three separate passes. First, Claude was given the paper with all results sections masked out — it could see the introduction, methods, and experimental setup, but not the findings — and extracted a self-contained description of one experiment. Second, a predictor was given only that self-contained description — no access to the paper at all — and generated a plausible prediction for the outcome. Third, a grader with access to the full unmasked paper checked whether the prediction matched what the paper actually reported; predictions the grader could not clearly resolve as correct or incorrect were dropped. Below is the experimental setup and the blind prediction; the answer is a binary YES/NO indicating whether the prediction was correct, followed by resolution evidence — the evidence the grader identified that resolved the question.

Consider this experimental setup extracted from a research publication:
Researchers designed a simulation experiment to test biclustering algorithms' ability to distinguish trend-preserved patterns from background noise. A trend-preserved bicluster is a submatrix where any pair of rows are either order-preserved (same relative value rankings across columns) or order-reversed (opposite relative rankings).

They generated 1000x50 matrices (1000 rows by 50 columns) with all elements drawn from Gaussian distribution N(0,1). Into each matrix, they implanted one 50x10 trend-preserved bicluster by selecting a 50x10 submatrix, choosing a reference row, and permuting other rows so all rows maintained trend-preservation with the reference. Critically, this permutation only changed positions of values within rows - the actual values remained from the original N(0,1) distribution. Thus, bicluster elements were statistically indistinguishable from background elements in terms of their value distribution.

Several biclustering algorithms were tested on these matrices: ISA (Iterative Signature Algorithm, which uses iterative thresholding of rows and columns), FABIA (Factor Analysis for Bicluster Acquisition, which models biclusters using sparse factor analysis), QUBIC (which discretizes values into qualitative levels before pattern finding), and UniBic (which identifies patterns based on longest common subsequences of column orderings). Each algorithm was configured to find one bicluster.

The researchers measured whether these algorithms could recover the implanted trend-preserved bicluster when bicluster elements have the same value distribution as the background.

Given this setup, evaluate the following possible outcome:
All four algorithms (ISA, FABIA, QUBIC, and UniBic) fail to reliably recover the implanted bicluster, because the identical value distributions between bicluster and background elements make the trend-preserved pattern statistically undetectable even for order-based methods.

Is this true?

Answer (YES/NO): YES